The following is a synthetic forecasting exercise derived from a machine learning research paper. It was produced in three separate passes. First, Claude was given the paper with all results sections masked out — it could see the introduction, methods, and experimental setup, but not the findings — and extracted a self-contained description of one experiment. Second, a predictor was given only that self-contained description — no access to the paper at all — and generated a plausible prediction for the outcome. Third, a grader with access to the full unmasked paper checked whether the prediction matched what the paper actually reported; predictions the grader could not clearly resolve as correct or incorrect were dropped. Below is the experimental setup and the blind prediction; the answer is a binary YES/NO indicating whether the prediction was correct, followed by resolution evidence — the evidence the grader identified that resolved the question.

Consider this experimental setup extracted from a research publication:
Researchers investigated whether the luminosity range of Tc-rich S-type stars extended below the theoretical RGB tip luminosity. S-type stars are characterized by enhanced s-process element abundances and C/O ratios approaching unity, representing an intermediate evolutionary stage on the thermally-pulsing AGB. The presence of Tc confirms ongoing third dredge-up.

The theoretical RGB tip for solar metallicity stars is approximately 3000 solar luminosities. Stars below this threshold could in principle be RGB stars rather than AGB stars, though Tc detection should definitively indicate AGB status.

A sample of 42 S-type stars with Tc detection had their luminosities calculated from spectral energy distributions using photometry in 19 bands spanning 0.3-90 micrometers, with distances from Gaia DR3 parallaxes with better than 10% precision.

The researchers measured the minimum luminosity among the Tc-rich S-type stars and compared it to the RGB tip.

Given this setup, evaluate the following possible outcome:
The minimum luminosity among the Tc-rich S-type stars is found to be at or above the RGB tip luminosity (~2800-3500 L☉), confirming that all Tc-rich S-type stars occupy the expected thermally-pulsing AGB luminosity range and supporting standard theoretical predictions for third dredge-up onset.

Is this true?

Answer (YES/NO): NO